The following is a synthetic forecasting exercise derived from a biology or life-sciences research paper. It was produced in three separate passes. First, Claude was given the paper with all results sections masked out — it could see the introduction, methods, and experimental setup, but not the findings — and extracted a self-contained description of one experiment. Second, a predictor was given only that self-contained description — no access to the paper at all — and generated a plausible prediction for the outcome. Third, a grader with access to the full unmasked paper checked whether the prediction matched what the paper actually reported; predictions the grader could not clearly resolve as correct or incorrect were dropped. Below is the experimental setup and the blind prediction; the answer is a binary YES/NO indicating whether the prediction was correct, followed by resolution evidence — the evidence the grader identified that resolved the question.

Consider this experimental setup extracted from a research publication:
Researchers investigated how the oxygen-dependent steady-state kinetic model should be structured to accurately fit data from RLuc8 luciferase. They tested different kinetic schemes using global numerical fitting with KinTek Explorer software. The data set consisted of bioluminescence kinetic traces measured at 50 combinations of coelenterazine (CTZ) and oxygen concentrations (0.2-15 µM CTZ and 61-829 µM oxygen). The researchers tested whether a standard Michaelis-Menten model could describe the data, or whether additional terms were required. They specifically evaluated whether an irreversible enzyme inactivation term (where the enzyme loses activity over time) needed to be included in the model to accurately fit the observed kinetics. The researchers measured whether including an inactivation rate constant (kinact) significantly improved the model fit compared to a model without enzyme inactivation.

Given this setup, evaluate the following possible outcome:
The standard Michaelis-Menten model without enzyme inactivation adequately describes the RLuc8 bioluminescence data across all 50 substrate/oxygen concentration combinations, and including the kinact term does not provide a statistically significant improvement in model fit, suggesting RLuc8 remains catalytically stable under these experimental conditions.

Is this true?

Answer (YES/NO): NO